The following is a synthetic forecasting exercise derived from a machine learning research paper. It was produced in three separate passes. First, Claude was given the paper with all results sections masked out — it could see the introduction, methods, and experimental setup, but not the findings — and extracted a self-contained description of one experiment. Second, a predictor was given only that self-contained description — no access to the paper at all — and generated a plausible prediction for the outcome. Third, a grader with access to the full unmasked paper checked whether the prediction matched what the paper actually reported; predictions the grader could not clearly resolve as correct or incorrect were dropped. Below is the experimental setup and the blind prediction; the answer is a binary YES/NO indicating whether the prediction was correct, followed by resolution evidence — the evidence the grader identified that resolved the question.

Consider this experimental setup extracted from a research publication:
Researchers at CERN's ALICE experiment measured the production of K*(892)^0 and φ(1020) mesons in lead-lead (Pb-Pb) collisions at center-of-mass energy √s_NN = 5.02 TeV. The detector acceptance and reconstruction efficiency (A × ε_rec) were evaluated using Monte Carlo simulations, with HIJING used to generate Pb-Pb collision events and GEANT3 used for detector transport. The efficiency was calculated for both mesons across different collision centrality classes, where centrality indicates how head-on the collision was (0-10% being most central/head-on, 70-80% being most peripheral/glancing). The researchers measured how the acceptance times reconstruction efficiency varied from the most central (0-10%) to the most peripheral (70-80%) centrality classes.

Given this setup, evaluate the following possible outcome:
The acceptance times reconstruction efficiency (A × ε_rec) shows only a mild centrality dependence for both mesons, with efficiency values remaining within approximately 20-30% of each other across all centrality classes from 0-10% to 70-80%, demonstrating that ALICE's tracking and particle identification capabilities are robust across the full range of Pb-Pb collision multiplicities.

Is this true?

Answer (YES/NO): NO